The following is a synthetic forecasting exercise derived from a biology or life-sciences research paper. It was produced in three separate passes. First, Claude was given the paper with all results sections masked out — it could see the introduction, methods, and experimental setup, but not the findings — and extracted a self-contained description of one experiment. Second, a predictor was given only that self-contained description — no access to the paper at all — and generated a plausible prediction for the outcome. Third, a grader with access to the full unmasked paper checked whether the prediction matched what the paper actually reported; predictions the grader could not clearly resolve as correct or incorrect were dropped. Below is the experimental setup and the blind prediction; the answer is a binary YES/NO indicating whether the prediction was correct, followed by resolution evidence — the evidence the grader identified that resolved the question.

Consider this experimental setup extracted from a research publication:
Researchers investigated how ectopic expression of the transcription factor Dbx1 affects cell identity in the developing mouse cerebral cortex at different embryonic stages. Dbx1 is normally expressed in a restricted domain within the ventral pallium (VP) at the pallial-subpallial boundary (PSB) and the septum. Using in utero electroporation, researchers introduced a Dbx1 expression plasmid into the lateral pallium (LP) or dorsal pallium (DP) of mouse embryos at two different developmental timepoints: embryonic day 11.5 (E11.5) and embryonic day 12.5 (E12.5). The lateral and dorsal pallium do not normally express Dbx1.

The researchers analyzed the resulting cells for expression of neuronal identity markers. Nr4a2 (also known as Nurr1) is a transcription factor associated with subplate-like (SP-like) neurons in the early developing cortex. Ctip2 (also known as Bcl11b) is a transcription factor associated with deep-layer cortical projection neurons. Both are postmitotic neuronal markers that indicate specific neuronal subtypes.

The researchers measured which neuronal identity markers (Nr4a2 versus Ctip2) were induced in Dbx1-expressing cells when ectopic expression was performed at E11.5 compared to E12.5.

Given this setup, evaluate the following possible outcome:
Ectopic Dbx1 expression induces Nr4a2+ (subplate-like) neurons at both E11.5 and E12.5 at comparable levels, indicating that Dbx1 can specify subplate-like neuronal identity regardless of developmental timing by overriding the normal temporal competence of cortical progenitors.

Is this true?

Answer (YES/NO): NO